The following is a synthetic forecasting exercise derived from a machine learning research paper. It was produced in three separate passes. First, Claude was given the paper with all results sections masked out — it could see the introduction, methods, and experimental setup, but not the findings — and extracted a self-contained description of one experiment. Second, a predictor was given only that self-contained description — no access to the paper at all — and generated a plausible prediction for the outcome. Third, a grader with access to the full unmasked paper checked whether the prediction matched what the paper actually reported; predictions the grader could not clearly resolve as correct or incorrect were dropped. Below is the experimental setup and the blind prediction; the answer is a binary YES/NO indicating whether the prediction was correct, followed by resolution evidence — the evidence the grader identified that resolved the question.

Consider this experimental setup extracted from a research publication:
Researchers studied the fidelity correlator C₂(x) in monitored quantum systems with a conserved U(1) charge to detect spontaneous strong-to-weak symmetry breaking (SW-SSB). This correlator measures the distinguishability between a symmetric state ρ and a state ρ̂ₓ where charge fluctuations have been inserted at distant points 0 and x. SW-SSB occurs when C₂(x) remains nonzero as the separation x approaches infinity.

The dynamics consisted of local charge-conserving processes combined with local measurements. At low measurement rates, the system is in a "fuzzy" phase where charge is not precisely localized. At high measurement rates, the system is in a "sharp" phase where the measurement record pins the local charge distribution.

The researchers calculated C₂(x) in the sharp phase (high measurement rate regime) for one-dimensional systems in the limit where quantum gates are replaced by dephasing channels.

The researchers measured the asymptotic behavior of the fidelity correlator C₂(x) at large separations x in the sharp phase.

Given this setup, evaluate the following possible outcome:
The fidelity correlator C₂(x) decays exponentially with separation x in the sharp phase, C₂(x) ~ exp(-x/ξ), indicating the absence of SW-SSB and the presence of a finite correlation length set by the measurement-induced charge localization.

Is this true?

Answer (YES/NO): YES